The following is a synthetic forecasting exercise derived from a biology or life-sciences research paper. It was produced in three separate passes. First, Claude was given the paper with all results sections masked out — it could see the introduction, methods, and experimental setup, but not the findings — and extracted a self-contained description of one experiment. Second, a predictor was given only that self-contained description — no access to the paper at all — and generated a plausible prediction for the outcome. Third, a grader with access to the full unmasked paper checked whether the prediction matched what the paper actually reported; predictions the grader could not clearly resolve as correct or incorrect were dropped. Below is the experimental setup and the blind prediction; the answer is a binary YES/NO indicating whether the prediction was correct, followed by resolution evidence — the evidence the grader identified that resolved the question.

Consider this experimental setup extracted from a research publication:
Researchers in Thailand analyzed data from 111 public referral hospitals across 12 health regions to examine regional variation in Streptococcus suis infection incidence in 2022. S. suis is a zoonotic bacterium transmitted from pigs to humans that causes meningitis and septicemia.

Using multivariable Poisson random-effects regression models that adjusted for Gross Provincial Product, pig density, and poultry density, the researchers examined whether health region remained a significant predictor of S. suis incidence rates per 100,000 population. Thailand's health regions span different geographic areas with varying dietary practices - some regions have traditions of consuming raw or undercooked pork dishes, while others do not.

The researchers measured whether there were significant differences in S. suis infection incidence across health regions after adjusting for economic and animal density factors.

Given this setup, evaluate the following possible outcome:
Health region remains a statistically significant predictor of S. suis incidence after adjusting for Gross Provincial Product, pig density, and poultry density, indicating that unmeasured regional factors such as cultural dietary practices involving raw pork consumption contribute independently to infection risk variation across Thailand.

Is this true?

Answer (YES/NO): YES